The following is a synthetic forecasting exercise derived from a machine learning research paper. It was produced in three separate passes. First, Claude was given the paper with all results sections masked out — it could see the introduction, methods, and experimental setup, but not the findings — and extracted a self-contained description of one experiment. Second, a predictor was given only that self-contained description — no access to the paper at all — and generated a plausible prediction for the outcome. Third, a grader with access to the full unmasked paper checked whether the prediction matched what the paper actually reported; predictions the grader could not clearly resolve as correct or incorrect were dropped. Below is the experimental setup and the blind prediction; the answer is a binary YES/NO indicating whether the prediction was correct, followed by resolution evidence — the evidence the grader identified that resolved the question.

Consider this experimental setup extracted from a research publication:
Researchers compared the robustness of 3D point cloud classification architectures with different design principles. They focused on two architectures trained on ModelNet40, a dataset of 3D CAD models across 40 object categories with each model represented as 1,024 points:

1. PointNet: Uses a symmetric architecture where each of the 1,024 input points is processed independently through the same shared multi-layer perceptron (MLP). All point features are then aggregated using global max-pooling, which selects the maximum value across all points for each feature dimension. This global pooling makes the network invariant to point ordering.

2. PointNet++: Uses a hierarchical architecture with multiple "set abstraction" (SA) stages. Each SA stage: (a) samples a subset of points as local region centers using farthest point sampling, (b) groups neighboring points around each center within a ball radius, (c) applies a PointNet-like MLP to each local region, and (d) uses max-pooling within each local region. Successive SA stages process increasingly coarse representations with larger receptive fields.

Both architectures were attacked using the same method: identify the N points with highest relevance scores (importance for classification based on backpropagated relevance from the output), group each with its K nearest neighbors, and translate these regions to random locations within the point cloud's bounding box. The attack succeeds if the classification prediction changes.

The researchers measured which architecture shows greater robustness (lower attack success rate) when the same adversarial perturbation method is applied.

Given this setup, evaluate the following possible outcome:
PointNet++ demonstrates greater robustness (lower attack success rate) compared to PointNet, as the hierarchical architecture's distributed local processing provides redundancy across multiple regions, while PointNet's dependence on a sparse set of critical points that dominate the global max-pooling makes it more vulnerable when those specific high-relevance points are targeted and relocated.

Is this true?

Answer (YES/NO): YES